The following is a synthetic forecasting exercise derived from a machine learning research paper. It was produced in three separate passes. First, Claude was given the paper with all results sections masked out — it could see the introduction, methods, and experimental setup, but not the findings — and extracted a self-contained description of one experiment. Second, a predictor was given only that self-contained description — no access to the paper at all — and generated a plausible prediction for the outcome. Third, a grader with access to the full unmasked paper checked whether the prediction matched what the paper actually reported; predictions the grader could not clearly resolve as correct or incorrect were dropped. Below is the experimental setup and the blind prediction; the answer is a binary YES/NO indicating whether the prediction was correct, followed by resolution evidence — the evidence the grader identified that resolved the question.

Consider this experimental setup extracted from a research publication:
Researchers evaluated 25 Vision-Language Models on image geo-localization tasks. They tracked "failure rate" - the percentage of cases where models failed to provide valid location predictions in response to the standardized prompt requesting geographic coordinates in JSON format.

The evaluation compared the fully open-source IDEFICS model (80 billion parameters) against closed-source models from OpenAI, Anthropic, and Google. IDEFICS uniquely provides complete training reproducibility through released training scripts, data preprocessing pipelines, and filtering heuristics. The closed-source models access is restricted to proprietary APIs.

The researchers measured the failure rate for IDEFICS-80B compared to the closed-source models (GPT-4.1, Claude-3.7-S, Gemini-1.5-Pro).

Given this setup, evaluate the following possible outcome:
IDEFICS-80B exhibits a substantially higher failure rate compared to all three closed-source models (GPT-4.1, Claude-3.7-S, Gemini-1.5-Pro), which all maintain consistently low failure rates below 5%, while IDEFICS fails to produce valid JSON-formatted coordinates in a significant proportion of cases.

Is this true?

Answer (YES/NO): YES